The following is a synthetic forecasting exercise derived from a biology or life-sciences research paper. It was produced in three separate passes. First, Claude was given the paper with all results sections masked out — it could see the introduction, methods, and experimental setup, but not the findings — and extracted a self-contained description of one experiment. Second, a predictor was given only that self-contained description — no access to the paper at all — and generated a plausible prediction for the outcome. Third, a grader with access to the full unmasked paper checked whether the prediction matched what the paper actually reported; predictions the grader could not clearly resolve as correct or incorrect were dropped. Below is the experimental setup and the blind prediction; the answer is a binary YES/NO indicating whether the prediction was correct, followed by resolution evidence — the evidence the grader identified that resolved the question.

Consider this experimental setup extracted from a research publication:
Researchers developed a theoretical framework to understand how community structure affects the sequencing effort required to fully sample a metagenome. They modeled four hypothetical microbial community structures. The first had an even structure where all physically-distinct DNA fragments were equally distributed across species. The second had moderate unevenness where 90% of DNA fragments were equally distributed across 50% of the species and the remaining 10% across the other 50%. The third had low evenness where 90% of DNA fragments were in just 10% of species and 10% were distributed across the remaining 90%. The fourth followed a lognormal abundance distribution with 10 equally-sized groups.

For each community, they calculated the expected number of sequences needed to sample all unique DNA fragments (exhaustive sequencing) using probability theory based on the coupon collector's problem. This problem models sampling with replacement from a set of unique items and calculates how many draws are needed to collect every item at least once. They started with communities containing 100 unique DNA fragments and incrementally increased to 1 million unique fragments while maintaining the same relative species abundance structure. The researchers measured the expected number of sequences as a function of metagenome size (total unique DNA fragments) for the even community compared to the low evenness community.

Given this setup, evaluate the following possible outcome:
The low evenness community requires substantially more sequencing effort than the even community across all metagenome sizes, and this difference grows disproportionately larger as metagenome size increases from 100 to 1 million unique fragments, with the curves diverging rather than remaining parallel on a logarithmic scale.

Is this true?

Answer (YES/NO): NO